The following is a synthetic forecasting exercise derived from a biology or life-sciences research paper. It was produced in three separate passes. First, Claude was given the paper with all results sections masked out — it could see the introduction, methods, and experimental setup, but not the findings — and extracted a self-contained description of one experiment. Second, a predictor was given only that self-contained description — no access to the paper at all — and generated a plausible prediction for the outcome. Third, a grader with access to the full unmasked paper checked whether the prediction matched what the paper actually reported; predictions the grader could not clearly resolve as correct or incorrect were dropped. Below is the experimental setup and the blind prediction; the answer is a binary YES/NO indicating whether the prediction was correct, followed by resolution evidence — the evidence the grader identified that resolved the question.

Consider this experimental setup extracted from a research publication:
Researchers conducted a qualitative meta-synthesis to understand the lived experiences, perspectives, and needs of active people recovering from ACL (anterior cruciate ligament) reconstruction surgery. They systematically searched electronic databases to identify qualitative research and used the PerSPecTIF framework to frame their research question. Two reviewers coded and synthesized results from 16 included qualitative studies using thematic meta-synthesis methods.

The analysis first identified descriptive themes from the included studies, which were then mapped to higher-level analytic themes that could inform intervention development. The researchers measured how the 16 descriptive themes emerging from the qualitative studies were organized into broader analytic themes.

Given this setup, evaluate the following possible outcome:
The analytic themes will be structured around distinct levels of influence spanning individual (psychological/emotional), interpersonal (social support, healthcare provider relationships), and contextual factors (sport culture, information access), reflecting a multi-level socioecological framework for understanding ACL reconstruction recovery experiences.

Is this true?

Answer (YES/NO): NO